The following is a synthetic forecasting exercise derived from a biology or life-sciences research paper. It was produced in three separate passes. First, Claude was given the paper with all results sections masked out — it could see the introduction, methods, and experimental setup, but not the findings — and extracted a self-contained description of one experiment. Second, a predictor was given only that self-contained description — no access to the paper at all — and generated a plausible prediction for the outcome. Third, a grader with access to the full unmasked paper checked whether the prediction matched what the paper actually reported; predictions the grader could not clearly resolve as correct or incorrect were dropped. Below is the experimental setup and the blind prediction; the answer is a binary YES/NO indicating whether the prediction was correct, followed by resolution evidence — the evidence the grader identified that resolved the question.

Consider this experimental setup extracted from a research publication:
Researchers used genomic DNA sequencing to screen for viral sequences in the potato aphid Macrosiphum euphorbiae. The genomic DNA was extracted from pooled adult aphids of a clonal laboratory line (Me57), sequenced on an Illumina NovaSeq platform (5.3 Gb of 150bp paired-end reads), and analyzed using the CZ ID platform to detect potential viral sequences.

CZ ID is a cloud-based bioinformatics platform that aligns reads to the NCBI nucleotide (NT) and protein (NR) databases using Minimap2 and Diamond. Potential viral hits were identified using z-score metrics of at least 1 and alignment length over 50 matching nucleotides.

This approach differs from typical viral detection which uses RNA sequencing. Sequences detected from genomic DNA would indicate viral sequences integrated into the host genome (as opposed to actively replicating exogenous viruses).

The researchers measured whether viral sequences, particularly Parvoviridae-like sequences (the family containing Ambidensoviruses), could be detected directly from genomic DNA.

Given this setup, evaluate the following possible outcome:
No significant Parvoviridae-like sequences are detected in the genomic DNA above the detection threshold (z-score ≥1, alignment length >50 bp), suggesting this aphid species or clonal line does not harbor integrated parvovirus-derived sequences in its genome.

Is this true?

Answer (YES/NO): NO